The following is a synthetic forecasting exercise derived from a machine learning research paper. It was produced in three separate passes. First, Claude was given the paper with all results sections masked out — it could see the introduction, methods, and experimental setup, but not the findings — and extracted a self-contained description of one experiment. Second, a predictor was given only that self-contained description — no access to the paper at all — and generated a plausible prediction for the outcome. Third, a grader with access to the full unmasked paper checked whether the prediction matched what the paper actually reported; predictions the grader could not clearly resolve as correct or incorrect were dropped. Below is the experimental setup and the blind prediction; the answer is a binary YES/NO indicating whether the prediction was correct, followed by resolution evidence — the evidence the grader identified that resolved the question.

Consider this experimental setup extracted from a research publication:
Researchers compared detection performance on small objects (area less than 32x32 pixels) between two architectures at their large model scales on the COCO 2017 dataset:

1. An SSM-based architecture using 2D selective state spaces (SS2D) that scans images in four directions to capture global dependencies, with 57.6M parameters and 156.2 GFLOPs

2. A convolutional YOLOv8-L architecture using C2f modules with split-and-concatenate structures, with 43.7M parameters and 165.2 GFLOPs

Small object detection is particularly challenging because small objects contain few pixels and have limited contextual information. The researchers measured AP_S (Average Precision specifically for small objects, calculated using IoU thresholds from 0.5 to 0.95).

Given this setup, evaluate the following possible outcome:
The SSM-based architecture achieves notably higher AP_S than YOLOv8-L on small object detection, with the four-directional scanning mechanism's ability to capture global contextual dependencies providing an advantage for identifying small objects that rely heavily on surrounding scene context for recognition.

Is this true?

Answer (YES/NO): NO